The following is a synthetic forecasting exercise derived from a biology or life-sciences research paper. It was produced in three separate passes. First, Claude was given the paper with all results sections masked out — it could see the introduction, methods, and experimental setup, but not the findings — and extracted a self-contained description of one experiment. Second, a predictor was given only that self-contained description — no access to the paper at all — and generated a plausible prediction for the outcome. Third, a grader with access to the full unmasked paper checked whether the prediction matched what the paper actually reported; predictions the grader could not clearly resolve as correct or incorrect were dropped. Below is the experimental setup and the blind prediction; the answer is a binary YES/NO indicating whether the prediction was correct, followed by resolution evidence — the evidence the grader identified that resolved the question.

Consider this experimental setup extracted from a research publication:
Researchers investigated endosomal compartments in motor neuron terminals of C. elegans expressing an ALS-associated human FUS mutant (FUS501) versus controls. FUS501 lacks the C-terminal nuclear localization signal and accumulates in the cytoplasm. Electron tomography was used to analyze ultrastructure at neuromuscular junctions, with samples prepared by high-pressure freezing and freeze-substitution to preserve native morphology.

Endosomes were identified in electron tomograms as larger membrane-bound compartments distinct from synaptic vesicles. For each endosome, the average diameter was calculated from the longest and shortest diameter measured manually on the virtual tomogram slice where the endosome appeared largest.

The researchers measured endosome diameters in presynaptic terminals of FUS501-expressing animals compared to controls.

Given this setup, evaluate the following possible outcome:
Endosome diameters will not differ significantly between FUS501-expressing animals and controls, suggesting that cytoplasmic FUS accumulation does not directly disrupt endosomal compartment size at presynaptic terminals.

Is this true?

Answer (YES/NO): NO